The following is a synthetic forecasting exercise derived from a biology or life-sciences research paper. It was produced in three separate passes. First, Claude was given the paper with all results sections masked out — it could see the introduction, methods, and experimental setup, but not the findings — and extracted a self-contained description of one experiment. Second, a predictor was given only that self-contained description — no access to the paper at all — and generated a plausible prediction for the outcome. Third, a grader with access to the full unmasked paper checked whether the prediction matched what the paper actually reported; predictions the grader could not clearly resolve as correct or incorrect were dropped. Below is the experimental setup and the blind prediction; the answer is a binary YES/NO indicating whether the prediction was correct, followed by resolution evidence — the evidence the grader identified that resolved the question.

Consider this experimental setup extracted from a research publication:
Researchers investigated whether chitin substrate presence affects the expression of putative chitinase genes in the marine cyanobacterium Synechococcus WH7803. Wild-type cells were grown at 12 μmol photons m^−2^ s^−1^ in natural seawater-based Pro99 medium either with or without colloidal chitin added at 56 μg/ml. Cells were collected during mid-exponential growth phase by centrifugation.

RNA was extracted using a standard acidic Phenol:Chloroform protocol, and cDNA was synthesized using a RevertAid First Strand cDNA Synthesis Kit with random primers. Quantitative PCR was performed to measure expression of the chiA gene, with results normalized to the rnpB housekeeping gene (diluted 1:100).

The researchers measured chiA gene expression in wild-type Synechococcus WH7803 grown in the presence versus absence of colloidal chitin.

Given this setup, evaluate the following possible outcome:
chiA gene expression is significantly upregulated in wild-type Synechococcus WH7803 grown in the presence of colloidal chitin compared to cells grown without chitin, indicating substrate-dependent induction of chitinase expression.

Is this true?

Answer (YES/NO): NO